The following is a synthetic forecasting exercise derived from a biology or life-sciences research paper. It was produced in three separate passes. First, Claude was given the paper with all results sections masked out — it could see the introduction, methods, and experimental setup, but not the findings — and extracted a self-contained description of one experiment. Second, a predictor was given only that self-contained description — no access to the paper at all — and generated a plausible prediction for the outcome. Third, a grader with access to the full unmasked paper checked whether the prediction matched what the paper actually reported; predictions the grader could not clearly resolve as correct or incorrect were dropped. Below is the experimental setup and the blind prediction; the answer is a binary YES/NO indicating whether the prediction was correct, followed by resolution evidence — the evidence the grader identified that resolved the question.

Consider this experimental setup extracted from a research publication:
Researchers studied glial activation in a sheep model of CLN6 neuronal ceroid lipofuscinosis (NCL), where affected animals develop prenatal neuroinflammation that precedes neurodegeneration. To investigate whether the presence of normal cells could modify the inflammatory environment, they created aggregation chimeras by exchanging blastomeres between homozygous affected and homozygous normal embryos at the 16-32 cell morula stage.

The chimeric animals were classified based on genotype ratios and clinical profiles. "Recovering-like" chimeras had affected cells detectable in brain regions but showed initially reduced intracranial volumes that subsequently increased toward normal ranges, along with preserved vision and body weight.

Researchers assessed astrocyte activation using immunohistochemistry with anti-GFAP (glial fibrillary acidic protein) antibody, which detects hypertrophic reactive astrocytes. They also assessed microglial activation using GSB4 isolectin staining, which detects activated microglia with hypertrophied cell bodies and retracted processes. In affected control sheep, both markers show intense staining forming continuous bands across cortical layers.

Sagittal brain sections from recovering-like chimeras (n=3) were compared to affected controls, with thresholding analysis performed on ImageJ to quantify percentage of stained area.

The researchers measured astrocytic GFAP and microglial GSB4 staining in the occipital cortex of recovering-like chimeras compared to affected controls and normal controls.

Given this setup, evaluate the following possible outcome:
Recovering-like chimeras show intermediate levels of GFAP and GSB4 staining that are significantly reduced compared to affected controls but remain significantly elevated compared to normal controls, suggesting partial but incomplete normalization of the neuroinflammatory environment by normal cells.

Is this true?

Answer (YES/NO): NO